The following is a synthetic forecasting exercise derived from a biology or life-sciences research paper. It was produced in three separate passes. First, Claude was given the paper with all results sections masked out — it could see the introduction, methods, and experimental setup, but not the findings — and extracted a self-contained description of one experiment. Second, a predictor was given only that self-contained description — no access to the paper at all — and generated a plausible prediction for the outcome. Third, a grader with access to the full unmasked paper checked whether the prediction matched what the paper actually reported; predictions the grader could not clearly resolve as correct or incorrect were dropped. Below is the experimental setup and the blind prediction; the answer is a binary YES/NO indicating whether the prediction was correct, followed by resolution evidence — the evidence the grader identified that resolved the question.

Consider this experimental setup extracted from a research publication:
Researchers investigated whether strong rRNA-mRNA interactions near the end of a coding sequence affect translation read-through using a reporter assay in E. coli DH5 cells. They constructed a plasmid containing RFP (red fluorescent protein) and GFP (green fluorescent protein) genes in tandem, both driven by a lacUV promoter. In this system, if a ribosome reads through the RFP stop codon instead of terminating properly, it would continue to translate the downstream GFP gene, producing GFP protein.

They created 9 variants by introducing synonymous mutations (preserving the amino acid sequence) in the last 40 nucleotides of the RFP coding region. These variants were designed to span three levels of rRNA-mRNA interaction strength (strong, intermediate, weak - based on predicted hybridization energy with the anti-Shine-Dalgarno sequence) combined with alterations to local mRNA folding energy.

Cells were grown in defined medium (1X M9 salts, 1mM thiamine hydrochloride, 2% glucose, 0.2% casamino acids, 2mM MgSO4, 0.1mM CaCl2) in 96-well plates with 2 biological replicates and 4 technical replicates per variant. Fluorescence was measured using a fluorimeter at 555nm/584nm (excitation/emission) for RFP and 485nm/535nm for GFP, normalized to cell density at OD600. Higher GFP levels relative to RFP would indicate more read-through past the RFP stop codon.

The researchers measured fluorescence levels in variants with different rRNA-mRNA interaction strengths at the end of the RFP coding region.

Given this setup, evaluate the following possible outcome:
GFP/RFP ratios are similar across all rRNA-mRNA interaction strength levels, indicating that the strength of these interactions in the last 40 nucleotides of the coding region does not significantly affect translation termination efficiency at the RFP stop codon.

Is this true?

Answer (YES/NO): NO